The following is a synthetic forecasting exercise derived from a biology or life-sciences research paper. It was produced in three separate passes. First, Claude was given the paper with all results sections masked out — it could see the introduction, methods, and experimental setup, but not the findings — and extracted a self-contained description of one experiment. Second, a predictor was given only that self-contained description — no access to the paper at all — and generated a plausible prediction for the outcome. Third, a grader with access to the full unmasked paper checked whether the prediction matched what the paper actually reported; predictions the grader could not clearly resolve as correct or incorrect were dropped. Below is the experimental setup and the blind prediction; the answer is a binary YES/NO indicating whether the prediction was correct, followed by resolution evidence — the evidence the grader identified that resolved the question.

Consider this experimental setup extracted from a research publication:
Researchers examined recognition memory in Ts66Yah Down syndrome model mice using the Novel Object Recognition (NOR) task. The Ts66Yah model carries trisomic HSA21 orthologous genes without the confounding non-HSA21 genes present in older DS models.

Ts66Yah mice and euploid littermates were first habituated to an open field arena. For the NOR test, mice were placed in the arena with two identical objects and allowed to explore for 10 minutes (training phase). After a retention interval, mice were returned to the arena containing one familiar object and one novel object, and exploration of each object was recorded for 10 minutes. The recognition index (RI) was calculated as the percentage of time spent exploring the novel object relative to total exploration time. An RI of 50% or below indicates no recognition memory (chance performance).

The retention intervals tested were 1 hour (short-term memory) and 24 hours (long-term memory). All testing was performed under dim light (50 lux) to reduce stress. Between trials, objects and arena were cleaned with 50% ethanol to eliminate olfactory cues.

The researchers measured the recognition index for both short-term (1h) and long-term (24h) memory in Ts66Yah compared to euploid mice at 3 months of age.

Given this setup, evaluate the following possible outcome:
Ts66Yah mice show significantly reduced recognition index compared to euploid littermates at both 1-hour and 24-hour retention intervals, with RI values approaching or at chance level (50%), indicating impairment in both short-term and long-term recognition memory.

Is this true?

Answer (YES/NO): YES